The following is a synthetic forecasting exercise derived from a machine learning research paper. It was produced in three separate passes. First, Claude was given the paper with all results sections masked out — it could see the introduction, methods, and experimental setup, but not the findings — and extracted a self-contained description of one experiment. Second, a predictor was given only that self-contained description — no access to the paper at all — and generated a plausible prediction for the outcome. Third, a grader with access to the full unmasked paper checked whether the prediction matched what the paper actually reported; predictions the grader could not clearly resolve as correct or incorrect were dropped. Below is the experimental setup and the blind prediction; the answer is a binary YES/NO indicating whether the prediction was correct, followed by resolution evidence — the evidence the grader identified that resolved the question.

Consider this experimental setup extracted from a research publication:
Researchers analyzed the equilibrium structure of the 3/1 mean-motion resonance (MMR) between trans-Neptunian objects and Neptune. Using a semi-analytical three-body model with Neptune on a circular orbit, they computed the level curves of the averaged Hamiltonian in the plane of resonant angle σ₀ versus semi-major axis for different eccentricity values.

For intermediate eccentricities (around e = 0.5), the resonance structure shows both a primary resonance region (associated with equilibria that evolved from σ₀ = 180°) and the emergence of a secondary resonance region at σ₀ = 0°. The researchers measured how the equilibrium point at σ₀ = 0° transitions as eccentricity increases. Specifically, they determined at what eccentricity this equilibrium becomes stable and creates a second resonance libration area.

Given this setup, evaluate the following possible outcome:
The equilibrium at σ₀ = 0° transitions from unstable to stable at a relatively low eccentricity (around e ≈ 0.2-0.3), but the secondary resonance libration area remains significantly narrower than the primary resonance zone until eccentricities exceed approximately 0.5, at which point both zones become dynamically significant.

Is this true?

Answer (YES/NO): NO